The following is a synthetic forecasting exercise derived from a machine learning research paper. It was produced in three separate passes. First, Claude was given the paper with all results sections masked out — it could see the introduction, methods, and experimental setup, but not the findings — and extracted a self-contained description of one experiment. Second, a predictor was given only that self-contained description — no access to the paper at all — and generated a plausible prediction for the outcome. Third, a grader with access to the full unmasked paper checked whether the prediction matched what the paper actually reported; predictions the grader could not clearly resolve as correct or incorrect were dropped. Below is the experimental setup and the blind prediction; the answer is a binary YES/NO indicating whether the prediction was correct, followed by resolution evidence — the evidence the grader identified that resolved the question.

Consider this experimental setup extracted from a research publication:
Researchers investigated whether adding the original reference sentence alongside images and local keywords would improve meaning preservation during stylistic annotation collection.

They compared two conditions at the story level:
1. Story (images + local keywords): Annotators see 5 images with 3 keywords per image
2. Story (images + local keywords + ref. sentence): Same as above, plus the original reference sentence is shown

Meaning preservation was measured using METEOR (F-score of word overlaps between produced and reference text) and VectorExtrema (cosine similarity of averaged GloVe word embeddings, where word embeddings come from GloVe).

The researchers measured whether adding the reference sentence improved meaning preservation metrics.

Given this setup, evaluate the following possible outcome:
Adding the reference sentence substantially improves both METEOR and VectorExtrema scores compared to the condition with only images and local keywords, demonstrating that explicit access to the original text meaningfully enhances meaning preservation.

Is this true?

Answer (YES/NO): NO